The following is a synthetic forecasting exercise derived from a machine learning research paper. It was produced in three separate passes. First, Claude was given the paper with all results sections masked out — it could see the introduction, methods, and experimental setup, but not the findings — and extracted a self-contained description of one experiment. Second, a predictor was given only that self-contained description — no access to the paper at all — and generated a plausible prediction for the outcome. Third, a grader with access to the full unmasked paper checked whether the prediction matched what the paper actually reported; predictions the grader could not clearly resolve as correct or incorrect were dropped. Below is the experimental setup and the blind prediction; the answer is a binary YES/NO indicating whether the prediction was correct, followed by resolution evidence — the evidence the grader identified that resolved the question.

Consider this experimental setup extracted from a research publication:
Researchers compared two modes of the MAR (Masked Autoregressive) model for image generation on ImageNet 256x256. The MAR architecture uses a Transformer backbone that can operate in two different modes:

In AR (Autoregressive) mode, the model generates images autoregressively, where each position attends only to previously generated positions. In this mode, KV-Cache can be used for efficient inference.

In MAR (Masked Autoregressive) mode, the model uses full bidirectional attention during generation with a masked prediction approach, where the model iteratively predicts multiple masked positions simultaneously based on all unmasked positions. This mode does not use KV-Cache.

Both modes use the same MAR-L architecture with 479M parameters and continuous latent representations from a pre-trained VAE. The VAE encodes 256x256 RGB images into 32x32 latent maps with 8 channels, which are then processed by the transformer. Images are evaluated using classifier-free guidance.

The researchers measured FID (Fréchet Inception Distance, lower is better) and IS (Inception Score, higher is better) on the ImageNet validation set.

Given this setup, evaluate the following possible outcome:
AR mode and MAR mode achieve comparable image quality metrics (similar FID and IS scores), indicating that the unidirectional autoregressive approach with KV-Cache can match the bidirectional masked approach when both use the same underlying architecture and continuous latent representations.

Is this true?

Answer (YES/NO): NO